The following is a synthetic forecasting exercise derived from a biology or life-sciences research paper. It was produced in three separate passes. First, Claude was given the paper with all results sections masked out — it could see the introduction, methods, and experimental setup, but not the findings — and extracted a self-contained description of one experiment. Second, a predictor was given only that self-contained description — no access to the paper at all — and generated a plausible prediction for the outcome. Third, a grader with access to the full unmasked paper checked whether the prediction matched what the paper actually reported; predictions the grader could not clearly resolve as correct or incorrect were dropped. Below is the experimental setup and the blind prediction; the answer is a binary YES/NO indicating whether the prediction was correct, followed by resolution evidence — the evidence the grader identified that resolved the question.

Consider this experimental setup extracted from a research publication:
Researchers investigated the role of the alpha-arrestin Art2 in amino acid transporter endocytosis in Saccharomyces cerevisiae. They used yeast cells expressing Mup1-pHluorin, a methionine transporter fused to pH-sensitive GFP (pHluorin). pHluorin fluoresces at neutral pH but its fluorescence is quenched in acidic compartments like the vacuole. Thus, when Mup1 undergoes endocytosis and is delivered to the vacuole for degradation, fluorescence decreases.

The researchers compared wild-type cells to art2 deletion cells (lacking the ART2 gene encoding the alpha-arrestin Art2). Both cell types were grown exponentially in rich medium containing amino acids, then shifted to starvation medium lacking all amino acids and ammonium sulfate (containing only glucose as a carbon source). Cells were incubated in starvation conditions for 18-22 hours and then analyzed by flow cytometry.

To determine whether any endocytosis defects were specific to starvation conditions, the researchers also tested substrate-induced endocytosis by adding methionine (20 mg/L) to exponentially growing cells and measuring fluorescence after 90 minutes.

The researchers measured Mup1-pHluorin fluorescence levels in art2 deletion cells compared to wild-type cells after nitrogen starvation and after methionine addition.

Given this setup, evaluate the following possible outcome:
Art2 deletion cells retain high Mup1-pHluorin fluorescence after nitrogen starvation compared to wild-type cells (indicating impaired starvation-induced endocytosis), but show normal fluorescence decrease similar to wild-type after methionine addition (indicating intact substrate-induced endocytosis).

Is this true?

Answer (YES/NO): YES